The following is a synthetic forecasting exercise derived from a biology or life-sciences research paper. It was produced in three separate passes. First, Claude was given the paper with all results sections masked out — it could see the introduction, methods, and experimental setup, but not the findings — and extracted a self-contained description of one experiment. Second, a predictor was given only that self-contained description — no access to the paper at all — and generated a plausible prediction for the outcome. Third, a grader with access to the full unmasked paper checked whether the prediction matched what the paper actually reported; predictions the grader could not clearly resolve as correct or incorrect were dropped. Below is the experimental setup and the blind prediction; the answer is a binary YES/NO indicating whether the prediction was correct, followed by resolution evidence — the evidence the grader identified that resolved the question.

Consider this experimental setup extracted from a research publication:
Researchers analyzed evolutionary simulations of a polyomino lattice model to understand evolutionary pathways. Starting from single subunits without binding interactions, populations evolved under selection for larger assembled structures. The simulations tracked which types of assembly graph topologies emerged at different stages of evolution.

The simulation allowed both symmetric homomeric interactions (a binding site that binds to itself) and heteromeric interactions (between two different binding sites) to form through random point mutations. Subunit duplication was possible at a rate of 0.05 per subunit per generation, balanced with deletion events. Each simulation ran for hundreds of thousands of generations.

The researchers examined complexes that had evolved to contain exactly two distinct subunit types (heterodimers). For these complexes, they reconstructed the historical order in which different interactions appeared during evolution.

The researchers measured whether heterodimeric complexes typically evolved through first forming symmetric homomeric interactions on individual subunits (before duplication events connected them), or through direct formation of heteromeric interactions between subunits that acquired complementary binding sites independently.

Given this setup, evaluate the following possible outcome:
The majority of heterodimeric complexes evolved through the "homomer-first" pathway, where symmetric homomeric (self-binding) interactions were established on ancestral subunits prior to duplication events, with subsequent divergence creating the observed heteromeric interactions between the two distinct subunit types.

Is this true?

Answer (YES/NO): YES